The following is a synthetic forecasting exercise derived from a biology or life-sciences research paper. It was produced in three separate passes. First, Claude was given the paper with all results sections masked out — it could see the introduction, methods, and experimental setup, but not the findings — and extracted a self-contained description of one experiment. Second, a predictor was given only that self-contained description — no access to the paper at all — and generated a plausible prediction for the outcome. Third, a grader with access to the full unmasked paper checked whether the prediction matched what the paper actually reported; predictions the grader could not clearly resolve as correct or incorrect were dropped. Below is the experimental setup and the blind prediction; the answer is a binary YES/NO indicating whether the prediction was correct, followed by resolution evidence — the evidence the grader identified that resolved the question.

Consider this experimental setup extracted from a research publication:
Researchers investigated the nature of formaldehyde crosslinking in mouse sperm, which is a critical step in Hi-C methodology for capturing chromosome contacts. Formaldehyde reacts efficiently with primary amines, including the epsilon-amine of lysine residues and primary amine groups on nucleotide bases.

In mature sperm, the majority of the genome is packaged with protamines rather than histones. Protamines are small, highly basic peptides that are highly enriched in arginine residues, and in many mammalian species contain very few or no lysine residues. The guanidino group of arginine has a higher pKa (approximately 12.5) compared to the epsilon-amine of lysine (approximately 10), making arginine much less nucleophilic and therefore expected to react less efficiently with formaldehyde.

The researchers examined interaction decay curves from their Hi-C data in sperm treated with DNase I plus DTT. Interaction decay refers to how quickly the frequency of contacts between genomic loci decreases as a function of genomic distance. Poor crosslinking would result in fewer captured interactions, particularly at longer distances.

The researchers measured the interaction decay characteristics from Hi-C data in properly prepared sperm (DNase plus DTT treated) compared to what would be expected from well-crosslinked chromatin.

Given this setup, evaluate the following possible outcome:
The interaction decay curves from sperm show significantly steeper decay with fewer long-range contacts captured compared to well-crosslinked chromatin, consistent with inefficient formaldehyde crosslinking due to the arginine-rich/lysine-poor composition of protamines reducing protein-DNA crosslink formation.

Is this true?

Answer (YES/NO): YES